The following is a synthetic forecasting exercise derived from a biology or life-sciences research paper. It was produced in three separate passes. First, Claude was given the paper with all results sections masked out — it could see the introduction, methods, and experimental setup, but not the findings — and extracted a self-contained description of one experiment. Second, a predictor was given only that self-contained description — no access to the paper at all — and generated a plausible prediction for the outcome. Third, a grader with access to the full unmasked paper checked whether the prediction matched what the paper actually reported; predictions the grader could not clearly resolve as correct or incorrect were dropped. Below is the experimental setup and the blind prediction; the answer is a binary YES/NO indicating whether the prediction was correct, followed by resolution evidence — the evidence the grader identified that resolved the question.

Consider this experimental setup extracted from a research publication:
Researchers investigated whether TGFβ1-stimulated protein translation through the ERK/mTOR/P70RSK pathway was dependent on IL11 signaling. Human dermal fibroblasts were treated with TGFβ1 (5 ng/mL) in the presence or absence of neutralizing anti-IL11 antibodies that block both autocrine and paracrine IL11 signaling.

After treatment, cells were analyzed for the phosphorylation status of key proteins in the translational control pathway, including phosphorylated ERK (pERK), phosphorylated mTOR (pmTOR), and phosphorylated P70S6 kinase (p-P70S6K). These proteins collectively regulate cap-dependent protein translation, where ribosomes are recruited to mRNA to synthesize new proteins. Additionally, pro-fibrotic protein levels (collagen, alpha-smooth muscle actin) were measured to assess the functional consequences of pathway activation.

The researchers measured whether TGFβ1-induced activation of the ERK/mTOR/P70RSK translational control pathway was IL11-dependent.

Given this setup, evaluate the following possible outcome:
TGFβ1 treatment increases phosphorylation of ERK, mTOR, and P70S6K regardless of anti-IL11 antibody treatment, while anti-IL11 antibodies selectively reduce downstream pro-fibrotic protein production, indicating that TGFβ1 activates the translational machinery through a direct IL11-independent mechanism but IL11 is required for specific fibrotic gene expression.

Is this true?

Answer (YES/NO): NO